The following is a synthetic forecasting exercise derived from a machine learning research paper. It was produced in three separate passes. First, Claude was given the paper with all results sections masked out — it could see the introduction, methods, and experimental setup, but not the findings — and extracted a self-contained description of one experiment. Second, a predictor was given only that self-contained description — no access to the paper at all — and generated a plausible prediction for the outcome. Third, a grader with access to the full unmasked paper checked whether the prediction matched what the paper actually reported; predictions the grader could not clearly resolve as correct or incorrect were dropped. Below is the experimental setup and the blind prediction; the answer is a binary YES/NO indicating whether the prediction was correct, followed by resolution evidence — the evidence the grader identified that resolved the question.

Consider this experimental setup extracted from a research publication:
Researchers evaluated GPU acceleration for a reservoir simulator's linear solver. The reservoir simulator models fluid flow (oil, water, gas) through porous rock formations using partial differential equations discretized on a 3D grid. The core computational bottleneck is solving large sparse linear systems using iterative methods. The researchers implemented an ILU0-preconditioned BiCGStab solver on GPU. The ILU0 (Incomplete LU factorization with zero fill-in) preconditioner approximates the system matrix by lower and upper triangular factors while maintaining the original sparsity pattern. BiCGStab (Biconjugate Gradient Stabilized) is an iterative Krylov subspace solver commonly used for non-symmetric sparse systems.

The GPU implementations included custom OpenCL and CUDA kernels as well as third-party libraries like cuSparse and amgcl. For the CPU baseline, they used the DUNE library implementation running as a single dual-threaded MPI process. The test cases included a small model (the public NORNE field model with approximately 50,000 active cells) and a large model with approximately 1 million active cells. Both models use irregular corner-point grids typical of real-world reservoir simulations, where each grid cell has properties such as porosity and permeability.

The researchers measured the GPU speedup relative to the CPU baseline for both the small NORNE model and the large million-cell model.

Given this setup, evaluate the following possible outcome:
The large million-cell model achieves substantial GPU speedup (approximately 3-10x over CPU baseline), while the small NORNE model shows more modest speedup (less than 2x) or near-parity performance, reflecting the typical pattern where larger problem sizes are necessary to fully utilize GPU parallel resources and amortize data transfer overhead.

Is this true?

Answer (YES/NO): NO